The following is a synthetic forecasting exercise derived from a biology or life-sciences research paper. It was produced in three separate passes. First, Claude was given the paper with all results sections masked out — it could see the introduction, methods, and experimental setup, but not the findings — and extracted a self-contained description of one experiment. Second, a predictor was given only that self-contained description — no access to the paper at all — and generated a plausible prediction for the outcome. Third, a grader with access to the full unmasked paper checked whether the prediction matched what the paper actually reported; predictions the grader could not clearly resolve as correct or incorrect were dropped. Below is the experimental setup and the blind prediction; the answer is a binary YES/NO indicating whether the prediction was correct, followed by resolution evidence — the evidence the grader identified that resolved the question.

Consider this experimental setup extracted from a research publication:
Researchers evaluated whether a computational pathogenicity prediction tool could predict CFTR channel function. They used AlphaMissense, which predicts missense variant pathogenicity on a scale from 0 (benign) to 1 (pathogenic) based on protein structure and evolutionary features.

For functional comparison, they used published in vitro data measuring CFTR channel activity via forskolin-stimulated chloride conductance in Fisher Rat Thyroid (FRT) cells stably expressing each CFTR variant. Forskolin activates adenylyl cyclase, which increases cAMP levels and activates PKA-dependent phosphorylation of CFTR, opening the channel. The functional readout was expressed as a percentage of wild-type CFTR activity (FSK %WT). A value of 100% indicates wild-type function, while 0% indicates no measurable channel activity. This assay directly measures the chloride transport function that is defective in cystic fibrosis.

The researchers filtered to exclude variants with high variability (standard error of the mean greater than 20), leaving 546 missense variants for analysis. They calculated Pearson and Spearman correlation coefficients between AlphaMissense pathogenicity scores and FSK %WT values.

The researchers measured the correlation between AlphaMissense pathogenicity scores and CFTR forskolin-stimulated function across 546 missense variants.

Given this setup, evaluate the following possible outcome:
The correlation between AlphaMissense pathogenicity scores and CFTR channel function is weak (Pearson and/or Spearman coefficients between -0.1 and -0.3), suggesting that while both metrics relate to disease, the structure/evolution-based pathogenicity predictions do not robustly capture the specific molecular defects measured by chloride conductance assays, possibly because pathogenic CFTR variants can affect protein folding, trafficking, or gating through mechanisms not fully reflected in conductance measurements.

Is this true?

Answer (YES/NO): NO